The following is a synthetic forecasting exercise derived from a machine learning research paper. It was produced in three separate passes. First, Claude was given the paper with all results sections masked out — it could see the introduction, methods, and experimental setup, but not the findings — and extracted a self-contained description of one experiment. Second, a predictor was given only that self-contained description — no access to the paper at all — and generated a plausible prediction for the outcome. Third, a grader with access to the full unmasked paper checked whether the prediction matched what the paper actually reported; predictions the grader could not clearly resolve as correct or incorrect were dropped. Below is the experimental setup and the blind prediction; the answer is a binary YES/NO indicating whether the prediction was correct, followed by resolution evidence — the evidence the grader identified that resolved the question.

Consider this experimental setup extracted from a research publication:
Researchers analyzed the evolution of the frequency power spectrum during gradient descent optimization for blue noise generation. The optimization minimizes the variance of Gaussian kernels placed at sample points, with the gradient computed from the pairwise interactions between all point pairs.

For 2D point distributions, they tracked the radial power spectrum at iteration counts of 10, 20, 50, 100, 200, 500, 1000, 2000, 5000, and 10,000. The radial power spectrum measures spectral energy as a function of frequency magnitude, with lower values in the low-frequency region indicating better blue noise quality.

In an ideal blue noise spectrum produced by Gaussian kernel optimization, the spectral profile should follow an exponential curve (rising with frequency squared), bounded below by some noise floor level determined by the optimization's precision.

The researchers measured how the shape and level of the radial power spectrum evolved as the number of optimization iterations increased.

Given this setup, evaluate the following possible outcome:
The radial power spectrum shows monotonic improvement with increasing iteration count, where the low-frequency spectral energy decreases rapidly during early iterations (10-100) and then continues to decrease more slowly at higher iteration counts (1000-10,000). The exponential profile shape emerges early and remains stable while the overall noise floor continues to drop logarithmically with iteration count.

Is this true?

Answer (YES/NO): NO